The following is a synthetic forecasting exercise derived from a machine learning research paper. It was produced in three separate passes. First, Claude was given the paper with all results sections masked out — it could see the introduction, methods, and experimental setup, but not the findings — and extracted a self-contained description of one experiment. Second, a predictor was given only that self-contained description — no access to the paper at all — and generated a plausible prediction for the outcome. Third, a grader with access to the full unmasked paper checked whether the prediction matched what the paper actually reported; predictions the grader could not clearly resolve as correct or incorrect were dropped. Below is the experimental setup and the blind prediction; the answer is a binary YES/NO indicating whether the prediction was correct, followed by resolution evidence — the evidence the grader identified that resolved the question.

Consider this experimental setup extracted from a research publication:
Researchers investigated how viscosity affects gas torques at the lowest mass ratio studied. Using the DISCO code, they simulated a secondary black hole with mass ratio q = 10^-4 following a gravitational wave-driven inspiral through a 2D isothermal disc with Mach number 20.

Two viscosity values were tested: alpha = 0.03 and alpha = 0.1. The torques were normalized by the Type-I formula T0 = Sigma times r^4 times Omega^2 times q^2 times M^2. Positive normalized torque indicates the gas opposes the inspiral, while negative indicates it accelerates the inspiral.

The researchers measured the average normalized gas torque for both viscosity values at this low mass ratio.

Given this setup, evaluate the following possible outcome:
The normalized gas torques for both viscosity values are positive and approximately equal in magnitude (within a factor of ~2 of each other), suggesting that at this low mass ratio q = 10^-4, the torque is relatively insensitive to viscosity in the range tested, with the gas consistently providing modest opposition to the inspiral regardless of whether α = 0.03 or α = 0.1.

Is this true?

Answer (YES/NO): NO